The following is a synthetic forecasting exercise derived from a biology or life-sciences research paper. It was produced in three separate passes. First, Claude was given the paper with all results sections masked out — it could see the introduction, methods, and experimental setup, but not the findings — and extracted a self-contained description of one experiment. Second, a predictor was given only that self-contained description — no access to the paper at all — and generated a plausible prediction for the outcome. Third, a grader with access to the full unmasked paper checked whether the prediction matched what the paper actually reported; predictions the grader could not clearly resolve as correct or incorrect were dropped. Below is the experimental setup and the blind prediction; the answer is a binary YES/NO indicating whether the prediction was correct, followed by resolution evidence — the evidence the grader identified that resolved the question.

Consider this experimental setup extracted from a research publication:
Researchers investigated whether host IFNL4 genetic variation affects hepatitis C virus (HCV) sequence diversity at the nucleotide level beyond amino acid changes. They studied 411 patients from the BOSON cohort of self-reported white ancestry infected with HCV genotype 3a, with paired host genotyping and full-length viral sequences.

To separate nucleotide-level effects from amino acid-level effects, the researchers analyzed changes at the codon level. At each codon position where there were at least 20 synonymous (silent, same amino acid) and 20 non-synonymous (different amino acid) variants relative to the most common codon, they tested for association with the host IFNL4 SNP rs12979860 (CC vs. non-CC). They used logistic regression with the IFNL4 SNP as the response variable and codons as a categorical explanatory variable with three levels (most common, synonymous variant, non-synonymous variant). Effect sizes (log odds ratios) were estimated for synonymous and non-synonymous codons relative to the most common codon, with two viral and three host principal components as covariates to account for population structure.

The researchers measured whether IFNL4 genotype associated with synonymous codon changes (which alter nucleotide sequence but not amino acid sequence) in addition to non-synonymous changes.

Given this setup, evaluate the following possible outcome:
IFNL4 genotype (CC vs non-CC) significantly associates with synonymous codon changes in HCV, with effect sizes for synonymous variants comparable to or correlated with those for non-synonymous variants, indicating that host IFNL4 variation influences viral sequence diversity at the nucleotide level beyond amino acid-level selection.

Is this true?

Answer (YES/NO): NO